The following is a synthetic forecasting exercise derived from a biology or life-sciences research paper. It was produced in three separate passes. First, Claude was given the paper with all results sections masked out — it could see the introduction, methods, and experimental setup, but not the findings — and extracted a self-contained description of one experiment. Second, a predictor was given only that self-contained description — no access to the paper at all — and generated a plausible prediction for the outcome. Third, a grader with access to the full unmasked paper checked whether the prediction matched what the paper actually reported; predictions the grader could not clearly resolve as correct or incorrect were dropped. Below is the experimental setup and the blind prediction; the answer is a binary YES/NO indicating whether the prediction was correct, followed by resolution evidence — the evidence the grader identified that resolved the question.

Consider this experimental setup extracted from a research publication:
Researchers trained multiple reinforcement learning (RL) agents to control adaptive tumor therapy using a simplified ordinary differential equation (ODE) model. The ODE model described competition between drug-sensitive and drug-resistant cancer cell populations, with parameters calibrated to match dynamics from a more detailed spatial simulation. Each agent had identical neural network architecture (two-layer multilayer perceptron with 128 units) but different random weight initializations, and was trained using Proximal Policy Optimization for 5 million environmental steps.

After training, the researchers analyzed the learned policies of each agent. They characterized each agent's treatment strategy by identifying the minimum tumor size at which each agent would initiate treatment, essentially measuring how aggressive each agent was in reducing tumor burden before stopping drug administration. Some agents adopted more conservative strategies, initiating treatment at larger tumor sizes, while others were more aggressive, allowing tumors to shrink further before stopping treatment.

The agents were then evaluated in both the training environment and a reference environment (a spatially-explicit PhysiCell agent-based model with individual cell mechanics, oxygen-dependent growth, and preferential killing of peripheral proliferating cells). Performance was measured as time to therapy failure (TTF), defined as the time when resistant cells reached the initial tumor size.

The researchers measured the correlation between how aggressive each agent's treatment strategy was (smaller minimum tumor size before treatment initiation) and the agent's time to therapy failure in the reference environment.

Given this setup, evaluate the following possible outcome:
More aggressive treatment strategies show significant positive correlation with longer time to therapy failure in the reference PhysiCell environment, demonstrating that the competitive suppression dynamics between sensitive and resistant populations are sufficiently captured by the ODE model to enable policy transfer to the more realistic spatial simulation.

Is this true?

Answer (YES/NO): NO